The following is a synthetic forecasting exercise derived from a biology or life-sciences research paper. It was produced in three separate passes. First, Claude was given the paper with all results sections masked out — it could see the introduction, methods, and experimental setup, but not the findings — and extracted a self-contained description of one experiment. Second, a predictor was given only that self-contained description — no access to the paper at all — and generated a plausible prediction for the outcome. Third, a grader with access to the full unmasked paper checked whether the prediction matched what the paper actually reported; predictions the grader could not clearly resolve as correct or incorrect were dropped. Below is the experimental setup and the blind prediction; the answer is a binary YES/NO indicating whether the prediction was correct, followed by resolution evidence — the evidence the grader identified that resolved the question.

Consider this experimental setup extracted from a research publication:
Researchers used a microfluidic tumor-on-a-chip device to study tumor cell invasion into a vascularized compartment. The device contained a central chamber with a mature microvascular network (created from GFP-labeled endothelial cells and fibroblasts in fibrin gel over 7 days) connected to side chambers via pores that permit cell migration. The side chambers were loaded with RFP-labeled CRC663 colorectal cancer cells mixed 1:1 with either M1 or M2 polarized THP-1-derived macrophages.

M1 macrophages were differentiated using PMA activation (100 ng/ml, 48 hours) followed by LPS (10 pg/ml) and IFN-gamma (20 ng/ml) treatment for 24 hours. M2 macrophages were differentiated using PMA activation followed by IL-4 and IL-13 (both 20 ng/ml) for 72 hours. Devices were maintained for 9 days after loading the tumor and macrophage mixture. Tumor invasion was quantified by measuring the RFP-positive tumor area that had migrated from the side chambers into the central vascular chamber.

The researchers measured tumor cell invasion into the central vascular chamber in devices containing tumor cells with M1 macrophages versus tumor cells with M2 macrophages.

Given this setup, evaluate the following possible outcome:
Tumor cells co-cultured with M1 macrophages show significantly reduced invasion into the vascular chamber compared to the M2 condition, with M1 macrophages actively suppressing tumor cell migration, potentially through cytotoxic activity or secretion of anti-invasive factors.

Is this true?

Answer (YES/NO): YES